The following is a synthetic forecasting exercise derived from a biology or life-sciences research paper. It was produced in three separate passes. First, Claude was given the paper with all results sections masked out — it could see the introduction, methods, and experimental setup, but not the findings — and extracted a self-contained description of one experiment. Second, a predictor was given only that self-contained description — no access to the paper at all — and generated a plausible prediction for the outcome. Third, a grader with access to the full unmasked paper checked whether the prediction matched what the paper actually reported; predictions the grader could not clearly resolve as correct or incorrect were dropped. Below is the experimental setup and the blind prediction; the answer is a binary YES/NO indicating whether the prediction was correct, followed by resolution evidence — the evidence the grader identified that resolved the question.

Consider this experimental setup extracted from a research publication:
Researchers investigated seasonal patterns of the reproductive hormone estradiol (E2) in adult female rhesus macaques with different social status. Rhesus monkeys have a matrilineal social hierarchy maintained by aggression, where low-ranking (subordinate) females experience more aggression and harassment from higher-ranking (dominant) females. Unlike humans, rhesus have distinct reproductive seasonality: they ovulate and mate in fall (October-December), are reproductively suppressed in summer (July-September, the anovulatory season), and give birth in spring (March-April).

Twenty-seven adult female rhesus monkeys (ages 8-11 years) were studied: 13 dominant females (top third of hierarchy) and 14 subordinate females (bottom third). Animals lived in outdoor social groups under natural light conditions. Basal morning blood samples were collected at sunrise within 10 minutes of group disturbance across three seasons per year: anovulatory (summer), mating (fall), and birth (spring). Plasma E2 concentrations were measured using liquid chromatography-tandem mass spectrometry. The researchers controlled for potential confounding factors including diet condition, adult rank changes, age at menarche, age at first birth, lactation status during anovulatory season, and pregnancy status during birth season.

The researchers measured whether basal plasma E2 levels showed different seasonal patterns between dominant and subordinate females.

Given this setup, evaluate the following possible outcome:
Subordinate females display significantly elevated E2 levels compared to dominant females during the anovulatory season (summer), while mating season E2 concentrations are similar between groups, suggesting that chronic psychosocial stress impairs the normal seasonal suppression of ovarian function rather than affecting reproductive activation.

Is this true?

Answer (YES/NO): YES